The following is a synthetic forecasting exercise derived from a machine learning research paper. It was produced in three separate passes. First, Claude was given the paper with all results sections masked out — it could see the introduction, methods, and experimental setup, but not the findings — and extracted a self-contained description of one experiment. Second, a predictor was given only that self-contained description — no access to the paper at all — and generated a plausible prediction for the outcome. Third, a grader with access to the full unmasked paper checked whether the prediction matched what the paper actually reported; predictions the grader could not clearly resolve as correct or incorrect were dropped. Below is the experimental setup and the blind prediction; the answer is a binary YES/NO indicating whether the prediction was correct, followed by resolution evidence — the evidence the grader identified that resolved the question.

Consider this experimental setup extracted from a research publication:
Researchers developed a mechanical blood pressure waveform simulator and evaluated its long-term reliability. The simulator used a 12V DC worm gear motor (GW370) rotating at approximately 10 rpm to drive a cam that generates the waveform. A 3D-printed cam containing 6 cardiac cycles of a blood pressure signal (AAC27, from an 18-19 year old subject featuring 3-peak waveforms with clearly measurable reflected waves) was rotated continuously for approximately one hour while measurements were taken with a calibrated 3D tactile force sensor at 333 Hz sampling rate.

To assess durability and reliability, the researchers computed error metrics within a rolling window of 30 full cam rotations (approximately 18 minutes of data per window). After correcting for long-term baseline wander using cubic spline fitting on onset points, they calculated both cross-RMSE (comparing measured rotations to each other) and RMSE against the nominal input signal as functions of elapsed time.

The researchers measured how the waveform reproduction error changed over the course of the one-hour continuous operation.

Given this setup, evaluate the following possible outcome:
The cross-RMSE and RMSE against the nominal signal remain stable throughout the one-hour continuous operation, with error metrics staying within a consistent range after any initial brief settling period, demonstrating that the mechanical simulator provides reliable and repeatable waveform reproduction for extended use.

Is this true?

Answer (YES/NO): NO